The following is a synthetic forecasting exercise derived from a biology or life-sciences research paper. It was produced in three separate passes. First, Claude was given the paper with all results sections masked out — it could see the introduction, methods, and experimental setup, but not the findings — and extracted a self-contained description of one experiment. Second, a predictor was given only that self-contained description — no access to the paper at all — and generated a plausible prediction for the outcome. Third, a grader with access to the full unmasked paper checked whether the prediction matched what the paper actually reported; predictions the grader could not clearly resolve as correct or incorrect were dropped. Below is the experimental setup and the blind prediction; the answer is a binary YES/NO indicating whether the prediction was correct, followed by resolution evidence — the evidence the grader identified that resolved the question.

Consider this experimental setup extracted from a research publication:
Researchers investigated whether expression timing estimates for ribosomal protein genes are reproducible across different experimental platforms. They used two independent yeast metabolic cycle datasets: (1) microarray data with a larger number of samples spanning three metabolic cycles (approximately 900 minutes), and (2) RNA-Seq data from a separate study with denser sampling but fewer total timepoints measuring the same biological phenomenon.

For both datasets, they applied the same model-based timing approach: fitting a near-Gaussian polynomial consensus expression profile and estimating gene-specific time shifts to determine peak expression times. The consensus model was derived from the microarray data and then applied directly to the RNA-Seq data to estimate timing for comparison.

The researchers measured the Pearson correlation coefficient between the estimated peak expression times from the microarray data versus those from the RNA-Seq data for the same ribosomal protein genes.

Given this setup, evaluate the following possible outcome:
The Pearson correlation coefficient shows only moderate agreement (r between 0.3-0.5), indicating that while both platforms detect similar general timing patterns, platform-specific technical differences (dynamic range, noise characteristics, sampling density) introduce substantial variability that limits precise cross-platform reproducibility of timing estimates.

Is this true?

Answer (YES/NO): NO